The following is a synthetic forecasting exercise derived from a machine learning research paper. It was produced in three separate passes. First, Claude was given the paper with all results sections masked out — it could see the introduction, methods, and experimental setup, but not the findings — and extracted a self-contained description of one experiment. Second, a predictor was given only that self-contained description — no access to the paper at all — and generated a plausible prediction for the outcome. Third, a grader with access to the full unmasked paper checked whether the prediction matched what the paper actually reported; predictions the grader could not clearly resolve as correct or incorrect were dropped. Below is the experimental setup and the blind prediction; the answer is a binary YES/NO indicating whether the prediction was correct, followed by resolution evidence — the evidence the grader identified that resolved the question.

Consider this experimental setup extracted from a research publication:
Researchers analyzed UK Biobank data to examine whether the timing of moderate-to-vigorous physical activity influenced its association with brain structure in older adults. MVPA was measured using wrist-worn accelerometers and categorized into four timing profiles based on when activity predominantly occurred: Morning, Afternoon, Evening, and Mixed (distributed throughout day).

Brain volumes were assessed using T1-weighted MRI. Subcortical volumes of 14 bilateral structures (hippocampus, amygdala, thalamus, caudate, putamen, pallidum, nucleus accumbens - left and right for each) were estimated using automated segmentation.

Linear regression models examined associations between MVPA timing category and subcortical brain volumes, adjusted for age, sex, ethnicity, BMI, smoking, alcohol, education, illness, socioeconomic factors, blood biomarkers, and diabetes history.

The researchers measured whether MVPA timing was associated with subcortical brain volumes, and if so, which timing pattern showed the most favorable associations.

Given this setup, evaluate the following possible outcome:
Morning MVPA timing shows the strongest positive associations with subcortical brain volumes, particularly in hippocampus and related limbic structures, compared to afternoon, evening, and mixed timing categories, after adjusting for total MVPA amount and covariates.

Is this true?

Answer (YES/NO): NO